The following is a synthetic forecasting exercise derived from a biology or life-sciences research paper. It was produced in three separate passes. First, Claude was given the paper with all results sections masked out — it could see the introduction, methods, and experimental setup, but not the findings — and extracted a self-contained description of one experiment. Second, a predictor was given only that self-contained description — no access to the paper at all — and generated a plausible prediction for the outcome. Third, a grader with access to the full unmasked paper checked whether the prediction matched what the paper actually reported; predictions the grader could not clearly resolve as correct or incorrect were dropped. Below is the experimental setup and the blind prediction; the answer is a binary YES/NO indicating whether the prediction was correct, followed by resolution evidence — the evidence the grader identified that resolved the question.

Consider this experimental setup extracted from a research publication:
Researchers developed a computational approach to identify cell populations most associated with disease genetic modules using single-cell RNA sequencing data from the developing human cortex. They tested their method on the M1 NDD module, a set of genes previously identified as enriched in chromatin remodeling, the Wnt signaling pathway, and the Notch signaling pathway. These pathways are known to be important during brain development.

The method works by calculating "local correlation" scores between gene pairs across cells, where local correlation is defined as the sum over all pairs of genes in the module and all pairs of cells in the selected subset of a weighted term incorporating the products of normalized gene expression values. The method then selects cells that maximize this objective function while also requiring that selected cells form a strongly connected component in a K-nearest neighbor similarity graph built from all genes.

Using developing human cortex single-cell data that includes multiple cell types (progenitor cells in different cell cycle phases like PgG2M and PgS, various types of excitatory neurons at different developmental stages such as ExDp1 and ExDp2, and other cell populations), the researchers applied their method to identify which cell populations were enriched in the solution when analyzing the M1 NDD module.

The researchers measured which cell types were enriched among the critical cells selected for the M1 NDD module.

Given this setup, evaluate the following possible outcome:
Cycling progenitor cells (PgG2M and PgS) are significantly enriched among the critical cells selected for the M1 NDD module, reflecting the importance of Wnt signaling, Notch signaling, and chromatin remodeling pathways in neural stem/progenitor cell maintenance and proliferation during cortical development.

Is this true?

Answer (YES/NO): YES